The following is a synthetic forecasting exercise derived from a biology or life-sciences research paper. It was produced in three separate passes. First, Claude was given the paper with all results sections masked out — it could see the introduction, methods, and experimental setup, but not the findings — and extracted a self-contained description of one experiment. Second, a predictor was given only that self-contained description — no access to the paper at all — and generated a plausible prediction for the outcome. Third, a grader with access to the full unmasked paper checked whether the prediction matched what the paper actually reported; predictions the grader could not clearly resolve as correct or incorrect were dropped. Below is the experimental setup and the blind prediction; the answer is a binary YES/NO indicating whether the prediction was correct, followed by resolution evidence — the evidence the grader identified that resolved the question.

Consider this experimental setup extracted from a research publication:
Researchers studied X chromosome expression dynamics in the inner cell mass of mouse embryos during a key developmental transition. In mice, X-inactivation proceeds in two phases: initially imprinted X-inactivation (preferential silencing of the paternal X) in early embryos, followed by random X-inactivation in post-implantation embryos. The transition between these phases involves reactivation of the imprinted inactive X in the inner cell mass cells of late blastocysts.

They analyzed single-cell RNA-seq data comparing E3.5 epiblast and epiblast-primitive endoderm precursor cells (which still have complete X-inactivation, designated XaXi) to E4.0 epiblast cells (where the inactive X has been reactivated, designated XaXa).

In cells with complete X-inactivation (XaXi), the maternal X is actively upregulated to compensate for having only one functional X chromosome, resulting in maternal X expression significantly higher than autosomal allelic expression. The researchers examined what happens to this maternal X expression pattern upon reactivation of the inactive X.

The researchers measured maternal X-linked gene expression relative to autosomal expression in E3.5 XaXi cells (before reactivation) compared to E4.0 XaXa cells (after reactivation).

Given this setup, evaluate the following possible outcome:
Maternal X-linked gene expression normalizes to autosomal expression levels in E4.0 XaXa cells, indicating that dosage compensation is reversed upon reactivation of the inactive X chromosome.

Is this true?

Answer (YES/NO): YES